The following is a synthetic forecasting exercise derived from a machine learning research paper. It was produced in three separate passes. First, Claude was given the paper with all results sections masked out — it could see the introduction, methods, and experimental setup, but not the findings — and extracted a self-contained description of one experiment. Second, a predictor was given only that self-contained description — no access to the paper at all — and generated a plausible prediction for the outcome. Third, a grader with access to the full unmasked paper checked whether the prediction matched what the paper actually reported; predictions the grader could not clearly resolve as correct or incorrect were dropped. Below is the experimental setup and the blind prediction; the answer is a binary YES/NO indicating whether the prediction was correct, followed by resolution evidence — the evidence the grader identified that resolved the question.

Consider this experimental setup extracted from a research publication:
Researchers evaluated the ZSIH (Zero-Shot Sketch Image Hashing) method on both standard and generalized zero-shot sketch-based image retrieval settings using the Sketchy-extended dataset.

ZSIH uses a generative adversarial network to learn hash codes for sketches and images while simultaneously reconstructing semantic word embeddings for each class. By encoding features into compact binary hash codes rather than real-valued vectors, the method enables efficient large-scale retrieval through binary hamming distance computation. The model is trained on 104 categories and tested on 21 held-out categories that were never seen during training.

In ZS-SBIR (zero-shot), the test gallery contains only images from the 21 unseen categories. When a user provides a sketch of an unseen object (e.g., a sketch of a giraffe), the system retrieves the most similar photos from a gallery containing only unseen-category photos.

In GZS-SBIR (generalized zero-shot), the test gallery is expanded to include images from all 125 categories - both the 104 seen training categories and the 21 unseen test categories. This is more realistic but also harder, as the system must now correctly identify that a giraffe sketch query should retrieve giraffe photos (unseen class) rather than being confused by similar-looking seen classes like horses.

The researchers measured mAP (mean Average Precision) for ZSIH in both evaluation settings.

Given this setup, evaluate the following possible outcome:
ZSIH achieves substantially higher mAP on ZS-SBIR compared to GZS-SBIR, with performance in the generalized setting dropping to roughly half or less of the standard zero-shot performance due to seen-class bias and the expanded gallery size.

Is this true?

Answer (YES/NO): NO